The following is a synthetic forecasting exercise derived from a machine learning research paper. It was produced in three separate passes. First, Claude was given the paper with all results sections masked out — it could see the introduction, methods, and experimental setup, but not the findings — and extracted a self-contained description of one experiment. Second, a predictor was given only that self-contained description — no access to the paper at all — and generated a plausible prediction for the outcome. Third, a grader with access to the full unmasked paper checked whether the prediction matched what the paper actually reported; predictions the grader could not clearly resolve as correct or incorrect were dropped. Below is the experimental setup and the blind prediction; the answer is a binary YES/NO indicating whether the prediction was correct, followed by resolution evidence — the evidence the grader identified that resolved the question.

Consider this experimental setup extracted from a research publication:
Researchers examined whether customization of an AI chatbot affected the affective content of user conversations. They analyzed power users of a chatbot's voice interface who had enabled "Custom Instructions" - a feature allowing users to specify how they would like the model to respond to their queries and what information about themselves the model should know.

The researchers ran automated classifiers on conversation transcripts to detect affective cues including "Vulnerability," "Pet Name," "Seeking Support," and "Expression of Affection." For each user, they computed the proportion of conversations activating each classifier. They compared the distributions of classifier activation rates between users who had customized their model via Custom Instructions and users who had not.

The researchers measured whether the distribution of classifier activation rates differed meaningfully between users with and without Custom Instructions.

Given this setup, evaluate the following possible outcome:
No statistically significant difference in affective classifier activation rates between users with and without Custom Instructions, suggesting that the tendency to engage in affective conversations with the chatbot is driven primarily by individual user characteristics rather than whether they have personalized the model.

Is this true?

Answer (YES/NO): YES